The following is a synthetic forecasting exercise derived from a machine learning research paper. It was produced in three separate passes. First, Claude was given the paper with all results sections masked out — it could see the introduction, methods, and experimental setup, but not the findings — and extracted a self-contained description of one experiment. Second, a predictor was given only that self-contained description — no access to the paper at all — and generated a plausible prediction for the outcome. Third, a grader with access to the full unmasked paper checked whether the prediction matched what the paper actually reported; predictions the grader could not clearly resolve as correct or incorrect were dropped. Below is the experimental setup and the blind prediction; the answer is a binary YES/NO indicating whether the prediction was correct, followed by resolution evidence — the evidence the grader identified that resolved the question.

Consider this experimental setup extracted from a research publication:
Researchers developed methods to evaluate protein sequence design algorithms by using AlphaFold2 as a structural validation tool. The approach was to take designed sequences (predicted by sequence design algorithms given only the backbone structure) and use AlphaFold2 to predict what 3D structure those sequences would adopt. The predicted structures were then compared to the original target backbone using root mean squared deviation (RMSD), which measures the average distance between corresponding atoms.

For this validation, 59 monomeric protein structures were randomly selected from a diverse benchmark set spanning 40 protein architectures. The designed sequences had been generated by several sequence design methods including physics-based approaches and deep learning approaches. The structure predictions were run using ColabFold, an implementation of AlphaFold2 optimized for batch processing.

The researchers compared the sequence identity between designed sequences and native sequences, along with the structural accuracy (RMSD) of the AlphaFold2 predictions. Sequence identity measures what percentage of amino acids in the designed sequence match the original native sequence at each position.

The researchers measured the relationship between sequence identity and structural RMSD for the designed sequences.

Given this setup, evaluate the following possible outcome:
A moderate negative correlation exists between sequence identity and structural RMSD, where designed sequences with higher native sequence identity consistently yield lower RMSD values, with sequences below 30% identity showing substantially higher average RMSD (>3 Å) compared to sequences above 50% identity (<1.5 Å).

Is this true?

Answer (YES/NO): NO